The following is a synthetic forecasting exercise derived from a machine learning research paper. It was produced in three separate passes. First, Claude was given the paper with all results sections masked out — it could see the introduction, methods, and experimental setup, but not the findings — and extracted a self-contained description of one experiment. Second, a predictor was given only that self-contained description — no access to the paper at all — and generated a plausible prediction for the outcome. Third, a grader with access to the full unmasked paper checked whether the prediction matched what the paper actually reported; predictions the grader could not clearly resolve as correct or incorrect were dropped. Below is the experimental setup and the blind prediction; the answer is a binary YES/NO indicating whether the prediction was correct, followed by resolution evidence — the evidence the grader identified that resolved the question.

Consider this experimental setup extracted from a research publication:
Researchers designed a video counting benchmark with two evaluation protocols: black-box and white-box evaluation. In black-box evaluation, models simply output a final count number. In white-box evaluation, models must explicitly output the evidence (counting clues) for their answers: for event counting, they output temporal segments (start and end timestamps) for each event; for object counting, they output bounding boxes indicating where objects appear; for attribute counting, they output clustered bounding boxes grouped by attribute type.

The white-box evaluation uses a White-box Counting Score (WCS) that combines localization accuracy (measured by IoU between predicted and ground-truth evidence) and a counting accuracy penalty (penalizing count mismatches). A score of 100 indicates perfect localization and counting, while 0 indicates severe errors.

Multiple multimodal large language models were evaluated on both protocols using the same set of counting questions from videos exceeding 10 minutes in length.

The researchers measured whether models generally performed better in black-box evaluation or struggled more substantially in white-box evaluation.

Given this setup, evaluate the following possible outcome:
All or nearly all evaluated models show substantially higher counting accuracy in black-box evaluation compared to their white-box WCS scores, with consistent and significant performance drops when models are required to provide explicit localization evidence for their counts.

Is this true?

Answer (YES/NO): YES